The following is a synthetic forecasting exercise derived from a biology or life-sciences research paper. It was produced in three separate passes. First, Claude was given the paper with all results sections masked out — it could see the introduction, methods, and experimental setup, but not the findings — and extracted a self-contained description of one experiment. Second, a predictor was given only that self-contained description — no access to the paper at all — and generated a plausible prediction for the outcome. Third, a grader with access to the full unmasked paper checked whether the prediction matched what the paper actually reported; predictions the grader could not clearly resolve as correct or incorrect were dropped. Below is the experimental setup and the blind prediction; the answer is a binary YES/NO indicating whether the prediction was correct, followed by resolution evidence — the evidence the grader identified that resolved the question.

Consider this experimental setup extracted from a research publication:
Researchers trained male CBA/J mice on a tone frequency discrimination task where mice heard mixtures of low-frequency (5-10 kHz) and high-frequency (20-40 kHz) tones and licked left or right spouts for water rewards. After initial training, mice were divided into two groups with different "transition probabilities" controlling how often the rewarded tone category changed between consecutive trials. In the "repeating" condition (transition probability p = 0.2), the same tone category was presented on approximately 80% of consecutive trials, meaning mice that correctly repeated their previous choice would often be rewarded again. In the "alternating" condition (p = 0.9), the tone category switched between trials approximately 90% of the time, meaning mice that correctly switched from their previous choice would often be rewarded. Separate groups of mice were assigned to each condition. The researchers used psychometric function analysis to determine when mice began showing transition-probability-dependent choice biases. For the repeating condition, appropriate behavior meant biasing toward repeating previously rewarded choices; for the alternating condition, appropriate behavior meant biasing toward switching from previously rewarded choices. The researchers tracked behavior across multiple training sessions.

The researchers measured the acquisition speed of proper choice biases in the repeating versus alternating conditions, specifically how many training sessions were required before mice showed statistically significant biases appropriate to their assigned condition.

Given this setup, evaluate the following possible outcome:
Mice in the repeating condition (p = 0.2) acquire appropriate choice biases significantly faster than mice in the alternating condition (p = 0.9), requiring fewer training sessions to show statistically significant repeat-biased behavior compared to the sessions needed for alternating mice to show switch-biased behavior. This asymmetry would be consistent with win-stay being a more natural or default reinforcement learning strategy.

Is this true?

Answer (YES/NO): YES